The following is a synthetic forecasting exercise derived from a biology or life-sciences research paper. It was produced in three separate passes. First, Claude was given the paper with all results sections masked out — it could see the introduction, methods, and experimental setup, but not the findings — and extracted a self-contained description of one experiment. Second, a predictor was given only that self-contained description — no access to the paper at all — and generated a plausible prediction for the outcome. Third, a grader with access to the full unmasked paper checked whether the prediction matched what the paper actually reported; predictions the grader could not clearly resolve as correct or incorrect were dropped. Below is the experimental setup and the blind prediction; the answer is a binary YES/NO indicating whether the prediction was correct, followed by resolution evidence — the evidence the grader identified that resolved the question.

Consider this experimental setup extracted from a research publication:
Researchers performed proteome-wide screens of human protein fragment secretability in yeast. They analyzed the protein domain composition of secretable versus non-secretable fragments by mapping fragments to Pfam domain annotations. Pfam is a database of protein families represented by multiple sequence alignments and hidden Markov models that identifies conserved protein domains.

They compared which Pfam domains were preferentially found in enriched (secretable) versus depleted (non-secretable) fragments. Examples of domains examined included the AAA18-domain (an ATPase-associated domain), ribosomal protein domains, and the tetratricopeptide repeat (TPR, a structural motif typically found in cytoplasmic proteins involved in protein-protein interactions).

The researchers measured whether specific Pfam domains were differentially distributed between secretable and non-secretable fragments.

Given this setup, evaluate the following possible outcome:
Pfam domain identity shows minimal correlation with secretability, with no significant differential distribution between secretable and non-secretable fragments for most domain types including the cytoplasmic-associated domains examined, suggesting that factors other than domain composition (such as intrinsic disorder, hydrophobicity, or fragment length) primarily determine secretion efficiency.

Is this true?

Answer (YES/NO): NO